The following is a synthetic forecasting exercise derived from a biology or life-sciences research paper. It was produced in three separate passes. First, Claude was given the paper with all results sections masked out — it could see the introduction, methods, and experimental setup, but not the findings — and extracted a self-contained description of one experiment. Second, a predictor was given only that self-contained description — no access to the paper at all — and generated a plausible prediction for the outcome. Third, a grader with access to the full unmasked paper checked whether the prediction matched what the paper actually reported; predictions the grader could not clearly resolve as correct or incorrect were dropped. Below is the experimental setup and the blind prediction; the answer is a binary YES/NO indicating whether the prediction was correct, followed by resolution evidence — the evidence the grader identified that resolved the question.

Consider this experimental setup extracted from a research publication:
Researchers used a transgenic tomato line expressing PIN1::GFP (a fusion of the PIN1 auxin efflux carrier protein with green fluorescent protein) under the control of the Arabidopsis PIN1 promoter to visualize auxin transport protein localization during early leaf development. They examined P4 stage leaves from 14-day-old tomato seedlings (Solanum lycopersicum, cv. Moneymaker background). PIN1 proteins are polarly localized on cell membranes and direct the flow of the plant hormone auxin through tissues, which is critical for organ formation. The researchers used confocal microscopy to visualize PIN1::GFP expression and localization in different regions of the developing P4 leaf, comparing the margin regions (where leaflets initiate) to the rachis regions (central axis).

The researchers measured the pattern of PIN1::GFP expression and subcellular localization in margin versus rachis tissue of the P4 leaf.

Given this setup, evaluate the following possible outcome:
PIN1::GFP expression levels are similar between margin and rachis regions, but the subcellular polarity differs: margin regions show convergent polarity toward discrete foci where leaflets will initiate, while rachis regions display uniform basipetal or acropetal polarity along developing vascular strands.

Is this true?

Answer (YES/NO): NO